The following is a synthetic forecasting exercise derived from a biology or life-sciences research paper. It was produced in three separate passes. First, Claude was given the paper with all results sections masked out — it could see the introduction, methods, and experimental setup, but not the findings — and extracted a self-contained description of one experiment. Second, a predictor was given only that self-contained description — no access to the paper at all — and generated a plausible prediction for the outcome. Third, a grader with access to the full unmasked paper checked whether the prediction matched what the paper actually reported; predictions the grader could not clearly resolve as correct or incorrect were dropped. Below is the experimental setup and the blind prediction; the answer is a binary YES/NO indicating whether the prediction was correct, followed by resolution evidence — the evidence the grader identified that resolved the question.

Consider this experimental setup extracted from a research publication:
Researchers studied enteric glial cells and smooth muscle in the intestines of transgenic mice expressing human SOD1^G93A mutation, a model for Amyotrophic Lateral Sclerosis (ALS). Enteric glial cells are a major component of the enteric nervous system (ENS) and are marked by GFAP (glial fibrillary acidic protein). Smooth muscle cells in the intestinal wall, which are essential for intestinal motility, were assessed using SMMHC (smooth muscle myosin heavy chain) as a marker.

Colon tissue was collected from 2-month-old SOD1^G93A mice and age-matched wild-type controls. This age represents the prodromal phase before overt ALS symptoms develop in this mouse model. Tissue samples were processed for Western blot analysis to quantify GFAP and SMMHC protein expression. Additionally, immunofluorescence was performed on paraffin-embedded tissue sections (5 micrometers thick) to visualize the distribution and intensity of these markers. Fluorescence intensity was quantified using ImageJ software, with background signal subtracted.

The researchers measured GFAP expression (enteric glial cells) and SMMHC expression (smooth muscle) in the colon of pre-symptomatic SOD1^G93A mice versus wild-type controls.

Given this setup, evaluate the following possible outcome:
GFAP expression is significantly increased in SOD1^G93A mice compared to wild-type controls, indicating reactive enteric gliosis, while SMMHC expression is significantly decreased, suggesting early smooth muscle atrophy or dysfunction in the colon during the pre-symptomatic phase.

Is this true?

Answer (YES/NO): YES